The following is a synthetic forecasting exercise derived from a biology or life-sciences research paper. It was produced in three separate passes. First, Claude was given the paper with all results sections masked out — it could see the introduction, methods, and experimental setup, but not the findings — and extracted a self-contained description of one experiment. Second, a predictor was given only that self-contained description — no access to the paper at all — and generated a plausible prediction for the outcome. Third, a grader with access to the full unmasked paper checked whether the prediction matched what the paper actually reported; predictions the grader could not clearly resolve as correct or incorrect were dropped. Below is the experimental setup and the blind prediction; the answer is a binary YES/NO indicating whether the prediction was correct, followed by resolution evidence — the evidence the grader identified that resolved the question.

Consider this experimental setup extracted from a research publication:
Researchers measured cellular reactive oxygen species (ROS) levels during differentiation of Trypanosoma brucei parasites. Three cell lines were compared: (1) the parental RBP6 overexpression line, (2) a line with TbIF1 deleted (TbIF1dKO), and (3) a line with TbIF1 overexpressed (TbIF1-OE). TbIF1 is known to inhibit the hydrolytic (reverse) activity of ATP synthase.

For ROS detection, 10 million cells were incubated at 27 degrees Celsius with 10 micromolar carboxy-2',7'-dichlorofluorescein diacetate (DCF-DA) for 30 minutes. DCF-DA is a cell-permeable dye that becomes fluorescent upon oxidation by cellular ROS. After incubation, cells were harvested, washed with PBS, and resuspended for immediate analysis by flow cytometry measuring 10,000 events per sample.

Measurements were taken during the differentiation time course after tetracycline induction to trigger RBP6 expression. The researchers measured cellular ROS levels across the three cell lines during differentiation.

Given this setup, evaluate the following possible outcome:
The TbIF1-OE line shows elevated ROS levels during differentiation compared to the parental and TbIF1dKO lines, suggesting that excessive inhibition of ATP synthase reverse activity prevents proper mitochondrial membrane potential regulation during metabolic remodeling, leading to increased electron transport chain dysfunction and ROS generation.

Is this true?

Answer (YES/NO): NO